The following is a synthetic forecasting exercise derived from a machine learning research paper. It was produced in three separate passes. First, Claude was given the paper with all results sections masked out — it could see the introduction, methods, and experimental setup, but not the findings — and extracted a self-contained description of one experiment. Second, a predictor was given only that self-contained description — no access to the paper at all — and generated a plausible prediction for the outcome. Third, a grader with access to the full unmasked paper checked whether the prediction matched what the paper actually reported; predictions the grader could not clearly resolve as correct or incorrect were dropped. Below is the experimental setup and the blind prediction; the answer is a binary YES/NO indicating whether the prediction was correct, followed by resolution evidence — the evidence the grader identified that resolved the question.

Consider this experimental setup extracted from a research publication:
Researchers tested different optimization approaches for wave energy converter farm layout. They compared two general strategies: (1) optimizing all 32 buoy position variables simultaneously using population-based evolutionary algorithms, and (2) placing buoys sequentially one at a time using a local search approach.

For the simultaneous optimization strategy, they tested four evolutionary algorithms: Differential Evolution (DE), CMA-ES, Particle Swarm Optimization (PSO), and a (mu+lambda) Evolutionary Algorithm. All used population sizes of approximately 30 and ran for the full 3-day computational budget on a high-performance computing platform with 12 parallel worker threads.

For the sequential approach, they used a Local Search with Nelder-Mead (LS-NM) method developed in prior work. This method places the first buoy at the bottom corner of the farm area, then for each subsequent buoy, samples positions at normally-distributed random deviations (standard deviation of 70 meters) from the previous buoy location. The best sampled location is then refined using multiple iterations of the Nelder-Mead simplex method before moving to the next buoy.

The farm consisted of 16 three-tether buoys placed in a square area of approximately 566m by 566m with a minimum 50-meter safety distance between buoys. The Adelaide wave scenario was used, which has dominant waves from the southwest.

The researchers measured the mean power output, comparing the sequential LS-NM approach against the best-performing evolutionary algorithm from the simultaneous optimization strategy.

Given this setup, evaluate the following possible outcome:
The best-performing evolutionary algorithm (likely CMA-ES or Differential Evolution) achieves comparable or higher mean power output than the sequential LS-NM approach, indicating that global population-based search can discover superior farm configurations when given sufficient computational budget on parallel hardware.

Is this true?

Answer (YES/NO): NO